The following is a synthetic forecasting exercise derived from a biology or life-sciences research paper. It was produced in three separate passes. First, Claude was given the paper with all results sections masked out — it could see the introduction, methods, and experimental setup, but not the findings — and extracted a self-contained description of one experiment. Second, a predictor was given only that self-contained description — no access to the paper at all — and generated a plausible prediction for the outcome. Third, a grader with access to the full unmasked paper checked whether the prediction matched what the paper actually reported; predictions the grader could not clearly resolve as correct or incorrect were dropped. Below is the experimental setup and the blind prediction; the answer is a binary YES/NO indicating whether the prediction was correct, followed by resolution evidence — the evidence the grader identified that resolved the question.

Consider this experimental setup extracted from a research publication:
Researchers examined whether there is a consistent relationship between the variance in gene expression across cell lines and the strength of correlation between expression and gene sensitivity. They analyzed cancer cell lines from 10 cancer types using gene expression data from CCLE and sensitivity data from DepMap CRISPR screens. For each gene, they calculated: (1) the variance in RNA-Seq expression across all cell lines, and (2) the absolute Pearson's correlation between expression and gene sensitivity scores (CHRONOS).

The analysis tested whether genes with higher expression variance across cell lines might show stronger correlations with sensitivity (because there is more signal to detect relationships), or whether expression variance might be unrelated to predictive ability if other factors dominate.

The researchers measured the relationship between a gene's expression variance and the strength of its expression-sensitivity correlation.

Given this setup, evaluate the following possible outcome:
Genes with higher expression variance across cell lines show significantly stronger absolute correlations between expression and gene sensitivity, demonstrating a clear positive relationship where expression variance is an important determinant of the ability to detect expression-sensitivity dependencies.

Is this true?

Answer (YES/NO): NO